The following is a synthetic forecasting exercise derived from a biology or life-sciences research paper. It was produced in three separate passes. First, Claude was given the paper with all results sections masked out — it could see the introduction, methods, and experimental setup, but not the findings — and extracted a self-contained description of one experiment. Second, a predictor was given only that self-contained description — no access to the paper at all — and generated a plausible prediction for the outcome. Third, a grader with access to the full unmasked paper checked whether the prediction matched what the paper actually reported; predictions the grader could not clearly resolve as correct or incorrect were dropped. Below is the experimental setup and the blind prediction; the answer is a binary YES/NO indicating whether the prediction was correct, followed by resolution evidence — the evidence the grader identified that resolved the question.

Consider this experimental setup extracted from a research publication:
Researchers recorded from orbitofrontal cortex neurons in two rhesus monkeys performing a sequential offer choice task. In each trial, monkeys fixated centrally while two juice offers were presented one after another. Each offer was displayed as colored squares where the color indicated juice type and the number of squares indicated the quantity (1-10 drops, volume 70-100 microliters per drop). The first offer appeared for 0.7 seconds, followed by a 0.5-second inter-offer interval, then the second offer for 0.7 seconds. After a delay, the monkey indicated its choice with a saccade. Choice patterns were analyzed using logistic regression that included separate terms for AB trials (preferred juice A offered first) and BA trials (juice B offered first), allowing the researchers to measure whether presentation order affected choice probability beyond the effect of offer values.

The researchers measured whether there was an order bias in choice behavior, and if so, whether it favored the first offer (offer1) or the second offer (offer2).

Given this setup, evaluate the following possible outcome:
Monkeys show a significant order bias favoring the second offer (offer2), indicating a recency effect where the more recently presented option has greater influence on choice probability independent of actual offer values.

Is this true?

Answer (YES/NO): YES